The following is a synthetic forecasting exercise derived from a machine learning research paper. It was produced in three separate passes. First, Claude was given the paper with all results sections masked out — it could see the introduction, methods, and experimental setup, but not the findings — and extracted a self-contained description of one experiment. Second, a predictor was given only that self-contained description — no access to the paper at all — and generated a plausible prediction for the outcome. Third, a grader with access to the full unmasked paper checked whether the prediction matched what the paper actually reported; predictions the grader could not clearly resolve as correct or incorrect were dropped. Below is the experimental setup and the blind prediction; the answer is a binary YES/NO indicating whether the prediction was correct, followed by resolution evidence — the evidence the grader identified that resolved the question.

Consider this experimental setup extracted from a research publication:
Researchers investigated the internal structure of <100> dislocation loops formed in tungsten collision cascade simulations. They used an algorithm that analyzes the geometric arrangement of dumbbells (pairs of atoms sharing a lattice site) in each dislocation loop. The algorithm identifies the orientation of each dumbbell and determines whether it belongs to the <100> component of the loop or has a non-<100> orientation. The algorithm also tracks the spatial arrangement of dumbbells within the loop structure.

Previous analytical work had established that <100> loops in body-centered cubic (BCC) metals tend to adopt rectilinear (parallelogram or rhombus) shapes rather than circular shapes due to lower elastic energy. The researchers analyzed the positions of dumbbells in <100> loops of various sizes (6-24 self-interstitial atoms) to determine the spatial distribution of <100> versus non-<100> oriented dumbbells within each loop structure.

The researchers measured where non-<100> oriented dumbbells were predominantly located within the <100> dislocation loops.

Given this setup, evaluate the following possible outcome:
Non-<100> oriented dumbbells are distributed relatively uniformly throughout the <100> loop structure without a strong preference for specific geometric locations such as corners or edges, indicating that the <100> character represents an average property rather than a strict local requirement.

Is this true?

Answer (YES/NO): NO